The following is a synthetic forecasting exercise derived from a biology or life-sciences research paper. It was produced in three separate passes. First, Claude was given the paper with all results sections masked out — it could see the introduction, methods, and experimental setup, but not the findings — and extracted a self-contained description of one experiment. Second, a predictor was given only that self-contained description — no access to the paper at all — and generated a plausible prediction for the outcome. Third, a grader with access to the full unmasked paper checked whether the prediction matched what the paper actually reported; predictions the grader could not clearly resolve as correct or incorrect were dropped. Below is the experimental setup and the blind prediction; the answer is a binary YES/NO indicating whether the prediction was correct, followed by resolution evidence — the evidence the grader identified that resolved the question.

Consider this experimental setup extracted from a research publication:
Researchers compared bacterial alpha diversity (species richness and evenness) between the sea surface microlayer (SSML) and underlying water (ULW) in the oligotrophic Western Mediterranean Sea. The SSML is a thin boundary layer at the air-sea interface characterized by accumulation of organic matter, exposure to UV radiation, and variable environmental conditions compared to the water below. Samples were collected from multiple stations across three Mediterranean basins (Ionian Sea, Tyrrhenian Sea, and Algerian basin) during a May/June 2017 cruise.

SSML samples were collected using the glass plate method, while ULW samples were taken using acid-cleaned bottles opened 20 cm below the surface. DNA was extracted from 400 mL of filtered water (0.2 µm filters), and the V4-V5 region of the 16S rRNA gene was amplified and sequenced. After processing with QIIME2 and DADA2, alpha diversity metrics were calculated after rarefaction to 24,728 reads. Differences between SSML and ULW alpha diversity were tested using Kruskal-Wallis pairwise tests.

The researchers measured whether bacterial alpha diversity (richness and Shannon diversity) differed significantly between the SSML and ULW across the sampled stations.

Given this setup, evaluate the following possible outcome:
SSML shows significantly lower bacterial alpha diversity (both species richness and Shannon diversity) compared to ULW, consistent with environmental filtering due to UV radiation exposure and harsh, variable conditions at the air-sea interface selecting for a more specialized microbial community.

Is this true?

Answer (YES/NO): NO